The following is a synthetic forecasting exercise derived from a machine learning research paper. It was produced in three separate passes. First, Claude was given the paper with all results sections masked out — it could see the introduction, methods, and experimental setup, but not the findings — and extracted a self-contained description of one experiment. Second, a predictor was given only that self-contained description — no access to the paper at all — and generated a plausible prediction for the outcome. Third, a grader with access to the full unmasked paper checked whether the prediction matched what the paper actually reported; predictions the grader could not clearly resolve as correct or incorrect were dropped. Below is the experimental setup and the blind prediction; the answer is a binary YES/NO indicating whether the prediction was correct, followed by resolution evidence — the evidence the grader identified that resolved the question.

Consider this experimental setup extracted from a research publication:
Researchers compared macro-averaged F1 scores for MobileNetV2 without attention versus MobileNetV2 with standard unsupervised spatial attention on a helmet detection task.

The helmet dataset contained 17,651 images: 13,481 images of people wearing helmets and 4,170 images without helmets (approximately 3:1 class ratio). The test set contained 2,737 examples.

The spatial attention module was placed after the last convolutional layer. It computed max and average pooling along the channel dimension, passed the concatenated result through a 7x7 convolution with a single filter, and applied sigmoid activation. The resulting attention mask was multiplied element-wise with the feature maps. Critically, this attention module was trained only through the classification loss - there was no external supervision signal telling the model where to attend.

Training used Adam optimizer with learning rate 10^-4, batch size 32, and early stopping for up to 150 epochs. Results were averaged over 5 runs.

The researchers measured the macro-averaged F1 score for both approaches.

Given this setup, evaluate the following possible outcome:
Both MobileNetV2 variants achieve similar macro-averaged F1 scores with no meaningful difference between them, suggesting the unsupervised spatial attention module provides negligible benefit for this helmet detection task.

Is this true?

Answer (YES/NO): NO